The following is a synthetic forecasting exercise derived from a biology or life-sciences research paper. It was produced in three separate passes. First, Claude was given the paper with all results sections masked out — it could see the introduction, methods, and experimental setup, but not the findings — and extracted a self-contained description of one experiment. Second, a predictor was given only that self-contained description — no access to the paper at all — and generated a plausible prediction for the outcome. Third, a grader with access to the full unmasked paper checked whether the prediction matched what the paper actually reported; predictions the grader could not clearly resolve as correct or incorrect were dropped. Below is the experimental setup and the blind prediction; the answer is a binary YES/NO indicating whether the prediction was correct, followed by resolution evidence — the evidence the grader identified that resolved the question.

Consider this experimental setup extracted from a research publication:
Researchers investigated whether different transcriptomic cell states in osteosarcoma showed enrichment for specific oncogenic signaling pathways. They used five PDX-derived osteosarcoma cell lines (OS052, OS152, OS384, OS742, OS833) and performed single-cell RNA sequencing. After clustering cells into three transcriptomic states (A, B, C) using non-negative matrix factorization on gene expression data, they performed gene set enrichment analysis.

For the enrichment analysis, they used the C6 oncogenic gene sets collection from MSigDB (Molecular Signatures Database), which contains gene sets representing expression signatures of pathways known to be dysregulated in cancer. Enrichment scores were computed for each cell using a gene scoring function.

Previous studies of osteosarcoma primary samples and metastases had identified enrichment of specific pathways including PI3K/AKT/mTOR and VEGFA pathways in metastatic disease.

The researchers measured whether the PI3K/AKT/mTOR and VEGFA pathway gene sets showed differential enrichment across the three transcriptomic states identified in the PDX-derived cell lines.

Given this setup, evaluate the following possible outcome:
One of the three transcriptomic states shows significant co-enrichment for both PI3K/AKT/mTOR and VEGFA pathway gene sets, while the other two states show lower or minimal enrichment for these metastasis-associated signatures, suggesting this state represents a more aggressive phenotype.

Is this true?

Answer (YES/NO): YES